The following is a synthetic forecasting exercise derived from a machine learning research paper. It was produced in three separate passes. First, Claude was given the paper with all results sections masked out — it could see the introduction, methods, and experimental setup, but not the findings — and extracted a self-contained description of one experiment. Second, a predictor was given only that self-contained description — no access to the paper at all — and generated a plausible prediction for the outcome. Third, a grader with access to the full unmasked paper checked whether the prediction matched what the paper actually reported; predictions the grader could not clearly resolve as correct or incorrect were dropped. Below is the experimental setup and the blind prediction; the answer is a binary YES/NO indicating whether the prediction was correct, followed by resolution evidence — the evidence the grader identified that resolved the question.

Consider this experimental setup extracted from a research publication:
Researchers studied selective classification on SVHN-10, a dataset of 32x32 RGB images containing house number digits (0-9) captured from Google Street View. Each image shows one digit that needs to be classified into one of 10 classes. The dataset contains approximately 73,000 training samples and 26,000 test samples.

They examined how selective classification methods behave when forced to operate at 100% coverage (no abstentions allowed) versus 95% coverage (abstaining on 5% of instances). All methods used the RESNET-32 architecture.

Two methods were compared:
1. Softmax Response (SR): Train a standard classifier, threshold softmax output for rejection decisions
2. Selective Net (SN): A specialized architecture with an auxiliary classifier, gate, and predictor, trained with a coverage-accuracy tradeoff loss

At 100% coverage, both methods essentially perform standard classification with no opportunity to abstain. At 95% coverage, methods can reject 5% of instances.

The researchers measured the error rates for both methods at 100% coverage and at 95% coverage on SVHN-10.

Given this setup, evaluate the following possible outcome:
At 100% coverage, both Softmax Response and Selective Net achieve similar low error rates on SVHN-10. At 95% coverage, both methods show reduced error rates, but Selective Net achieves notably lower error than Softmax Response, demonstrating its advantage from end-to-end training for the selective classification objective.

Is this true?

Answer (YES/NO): NO